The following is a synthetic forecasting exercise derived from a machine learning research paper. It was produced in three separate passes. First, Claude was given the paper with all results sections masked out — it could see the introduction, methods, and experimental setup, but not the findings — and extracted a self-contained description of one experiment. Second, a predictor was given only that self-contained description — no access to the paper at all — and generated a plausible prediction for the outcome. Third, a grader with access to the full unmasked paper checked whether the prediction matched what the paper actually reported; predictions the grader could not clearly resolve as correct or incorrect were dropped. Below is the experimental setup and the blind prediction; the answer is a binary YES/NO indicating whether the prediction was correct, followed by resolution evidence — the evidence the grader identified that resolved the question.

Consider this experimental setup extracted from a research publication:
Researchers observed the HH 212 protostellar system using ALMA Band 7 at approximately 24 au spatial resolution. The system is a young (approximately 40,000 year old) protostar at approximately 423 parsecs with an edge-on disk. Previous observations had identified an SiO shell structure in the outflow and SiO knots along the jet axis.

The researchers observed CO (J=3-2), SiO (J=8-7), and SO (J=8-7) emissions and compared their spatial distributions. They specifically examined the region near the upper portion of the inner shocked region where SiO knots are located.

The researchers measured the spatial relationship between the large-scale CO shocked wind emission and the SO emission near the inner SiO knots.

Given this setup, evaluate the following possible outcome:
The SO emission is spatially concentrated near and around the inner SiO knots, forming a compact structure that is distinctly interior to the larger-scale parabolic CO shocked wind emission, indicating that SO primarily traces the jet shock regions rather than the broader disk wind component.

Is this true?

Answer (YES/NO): NO